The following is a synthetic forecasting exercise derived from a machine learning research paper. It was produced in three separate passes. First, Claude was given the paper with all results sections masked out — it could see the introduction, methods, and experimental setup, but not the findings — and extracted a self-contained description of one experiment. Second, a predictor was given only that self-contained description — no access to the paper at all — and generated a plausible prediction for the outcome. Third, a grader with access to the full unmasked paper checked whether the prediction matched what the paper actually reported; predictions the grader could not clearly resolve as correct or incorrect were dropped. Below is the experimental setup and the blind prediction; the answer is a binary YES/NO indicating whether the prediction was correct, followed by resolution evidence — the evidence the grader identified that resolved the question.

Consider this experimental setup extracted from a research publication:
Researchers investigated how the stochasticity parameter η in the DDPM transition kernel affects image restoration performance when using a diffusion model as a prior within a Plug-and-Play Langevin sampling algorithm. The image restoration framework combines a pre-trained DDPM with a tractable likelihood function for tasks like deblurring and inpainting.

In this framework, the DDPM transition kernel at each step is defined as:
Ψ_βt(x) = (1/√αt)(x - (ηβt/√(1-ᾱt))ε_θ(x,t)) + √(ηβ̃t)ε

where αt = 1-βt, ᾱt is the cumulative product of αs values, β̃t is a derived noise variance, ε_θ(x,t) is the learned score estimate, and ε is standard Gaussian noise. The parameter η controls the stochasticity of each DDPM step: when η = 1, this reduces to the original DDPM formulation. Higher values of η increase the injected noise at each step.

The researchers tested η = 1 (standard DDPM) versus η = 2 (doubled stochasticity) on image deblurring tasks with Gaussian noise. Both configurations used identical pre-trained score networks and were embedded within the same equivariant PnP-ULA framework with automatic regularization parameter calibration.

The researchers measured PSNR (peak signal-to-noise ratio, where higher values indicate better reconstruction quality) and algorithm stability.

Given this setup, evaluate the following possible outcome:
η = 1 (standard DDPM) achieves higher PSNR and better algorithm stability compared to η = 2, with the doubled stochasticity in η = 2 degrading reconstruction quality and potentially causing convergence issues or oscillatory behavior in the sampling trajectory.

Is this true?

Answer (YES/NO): NO